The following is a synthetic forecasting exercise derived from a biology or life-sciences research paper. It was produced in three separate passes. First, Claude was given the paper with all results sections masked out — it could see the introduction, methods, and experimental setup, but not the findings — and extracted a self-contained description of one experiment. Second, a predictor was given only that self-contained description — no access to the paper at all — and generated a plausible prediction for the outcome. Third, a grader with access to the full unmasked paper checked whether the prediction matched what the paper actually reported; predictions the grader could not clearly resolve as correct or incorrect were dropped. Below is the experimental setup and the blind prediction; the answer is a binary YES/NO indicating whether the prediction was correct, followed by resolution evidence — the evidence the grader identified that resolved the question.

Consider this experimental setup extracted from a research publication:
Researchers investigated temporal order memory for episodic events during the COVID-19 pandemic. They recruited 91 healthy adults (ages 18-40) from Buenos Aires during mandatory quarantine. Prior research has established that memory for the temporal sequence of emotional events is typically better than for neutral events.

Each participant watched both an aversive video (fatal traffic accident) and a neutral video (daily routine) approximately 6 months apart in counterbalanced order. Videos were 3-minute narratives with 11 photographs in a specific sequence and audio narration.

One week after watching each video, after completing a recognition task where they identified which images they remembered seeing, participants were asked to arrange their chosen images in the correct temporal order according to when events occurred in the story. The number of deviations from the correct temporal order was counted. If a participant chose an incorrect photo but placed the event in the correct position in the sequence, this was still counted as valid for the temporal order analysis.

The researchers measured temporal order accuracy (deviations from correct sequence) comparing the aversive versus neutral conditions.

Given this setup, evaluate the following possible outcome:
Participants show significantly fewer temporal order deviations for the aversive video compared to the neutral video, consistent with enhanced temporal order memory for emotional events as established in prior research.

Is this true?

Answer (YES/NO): NO